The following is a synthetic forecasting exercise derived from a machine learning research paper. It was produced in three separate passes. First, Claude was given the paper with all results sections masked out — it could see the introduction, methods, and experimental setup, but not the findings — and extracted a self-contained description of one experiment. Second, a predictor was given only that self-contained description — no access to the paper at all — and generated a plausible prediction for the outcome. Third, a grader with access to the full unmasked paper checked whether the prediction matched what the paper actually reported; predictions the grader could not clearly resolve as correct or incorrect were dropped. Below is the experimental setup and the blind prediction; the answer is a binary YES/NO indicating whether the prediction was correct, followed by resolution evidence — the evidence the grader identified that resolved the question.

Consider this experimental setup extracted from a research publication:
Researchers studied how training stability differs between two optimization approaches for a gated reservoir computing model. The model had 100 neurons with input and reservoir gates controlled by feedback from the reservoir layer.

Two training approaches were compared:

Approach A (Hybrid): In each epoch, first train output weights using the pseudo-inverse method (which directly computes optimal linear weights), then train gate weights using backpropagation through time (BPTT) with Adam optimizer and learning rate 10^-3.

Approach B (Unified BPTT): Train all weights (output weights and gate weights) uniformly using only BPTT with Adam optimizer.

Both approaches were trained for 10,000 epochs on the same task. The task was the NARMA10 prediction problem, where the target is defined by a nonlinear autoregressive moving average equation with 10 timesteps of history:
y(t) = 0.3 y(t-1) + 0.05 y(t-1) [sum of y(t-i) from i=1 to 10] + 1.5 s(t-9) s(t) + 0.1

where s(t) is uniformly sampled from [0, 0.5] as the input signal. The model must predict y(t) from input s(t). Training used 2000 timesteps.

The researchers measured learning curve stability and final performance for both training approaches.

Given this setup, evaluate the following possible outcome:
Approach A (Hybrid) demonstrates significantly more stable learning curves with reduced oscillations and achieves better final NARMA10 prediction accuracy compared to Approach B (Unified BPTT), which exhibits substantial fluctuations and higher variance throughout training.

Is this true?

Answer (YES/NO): YES